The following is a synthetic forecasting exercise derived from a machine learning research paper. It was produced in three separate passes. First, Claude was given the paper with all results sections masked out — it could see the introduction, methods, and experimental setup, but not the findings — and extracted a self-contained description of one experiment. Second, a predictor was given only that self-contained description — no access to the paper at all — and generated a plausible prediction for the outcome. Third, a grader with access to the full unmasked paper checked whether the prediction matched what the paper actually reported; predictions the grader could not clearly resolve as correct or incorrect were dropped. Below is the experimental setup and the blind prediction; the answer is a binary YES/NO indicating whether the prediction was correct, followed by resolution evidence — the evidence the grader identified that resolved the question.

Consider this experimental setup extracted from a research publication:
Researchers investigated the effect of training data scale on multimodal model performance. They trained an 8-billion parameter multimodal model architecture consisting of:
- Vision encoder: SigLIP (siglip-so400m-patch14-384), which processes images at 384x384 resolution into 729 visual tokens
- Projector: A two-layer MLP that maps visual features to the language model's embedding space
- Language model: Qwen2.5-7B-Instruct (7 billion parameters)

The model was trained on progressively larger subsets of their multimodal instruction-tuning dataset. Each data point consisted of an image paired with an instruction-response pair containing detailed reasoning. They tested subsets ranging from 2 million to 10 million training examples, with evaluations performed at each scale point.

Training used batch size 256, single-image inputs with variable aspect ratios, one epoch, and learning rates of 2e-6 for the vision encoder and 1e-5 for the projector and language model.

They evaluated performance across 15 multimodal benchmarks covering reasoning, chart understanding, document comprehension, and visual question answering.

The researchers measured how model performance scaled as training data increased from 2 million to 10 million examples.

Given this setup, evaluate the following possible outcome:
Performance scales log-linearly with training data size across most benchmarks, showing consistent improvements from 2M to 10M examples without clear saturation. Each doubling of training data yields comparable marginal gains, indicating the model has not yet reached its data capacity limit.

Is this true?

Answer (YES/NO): NO